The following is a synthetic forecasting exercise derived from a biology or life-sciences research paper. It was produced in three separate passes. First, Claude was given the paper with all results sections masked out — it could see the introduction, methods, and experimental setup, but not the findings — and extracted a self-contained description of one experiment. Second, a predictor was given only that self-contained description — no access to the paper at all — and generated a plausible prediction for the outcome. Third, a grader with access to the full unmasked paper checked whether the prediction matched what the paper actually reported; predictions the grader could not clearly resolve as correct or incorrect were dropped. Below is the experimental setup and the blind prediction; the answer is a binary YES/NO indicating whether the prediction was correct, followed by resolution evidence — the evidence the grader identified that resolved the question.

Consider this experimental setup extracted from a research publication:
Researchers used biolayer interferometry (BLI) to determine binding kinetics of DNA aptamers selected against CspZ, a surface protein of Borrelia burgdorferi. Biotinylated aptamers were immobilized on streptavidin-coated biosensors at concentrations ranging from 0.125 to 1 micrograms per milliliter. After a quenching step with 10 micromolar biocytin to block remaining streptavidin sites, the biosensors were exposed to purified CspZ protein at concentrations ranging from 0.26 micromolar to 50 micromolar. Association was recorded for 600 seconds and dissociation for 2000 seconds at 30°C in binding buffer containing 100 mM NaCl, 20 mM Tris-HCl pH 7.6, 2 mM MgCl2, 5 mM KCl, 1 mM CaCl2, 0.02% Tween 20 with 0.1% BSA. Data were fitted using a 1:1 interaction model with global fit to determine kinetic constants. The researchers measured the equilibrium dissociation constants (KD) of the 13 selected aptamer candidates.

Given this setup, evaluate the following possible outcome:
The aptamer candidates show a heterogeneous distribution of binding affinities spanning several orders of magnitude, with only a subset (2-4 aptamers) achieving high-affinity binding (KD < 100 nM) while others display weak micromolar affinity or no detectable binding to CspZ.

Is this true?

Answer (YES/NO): NO